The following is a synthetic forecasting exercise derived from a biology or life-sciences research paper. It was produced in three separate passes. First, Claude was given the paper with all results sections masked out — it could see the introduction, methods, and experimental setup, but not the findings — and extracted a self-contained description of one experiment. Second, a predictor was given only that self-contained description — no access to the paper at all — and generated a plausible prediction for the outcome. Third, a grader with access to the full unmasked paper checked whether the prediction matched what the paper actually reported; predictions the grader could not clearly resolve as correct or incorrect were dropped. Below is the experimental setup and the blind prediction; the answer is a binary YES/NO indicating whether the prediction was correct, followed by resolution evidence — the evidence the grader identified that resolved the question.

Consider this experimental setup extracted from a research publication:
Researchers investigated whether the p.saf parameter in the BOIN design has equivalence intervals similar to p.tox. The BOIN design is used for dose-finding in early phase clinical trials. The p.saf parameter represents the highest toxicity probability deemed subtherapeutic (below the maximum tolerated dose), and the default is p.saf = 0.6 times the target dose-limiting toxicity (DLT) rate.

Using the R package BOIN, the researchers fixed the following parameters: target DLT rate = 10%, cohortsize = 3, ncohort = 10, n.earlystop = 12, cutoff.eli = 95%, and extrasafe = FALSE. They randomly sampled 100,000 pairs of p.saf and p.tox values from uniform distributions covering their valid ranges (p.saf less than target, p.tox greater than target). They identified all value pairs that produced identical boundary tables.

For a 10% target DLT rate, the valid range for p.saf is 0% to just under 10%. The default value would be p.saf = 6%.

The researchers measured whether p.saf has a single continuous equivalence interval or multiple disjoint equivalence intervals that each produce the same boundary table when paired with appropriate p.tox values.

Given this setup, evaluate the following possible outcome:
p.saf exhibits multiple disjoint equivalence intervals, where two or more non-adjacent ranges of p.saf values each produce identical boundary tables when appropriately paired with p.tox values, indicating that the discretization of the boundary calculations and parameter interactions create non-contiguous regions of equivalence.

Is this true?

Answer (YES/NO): NO